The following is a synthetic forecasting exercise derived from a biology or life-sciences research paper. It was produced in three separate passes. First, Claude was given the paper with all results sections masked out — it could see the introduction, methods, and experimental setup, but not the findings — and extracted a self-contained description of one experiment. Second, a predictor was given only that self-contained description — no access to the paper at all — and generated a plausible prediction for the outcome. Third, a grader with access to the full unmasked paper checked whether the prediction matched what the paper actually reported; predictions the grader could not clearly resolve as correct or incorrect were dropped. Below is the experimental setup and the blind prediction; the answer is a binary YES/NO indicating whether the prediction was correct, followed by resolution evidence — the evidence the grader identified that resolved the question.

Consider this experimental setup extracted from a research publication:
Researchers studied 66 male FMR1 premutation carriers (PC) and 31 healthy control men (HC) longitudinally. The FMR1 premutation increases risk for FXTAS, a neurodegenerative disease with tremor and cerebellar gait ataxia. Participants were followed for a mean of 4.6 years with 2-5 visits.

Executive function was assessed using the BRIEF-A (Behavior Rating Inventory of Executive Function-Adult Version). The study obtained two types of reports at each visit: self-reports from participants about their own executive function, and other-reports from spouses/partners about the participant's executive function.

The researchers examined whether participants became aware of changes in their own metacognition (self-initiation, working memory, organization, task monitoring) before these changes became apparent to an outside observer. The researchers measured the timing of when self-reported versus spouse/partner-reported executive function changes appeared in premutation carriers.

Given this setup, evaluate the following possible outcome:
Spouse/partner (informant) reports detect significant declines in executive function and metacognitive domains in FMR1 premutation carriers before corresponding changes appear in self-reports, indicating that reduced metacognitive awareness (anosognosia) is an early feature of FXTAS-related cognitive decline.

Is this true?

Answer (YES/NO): NO